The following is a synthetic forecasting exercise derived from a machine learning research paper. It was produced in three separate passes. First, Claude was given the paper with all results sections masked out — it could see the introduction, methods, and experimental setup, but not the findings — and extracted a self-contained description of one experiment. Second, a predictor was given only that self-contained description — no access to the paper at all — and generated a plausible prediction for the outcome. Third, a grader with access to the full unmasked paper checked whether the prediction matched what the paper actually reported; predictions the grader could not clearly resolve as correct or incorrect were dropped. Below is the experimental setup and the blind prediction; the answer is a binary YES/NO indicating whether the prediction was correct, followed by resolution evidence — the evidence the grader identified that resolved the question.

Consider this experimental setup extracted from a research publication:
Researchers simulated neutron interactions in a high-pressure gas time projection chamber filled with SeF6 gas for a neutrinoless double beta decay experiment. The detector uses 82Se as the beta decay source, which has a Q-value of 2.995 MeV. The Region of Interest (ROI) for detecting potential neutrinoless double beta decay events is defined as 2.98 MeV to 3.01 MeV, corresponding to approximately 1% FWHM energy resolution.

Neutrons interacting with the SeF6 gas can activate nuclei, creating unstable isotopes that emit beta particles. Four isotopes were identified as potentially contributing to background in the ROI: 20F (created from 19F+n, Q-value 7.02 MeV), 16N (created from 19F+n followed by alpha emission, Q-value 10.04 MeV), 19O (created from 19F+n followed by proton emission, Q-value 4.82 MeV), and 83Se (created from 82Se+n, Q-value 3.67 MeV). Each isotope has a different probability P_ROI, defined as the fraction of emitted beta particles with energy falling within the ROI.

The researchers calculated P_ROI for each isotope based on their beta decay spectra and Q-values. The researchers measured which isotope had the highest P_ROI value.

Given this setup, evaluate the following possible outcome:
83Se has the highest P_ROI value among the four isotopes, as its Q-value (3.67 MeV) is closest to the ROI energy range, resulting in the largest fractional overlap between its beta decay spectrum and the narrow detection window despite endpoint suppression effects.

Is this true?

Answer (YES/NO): NO